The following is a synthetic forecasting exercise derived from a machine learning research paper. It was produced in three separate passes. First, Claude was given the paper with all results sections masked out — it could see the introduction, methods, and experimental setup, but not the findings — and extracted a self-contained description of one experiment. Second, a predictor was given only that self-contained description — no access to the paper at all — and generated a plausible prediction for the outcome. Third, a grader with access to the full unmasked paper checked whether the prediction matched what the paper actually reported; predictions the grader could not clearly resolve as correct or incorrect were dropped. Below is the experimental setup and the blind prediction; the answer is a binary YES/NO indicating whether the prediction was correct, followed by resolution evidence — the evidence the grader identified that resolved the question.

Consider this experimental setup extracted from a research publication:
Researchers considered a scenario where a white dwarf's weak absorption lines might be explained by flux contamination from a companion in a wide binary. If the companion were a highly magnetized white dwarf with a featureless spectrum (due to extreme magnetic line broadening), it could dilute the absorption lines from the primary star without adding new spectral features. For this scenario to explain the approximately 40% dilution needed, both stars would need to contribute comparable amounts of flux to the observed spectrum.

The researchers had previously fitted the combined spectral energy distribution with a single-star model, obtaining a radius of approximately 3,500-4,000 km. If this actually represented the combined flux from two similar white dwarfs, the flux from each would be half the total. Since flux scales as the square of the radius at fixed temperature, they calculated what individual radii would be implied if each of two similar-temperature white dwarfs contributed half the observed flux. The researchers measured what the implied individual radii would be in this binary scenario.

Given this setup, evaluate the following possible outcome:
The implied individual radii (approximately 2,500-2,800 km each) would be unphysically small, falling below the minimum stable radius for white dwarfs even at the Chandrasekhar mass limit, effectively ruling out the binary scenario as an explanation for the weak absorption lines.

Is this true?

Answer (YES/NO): NO